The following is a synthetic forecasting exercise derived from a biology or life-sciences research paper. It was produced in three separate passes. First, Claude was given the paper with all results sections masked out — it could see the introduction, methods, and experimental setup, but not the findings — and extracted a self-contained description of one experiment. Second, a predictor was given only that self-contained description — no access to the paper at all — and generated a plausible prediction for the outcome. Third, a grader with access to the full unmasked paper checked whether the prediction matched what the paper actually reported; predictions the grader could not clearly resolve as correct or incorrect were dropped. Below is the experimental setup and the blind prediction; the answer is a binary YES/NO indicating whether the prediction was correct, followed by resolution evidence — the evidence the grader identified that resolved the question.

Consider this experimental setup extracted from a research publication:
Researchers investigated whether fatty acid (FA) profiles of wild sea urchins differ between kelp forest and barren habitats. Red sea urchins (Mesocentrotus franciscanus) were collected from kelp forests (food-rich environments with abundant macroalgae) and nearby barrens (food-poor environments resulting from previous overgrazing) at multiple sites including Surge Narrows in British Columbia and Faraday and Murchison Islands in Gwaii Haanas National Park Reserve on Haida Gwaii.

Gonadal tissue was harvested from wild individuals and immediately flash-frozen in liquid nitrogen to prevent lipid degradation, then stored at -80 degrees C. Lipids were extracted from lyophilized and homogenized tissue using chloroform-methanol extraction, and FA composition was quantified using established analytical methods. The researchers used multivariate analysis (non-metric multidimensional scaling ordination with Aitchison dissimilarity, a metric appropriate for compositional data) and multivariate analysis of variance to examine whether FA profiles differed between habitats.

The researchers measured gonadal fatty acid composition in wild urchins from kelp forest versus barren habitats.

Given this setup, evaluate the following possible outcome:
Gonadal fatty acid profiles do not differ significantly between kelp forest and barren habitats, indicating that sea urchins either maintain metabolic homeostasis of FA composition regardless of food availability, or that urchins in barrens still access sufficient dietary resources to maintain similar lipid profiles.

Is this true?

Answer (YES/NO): NO